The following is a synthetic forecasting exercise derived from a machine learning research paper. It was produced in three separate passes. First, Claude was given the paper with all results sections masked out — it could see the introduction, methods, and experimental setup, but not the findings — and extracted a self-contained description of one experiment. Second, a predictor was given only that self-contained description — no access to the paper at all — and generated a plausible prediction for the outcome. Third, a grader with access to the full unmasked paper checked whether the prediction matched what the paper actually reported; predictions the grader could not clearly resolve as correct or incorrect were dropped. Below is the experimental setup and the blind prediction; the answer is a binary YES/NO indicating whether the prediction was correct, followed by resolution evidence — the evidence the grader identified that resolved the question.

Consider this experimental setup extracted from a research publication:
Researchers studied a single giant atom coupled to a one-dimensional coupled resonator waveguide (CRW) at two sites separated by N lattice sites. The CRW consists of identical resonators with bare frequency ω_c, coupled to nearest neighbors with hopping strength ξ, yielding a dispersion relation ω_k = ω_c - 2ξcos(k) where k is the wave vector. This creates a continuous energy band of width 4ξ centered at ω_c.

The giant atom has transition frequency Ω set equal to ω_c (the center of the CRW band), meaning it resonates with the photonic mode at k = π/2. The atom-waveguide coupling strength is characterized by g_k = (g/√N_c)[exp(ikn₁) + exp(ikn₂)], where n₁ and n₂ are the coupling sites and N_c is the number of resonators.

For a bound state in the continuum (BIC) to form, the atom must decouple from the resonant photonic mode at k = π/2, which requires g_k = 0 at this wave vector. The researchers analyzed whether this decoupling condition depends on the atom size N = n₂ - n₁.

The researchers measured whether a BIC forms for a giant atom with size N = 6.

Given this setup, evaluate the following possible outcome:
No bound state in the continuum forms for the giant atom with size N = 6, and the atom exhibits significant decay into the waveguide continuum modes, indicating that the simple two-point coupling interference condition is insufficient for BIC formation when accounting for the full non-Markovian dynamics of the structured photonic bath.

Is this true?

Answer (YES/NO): NO